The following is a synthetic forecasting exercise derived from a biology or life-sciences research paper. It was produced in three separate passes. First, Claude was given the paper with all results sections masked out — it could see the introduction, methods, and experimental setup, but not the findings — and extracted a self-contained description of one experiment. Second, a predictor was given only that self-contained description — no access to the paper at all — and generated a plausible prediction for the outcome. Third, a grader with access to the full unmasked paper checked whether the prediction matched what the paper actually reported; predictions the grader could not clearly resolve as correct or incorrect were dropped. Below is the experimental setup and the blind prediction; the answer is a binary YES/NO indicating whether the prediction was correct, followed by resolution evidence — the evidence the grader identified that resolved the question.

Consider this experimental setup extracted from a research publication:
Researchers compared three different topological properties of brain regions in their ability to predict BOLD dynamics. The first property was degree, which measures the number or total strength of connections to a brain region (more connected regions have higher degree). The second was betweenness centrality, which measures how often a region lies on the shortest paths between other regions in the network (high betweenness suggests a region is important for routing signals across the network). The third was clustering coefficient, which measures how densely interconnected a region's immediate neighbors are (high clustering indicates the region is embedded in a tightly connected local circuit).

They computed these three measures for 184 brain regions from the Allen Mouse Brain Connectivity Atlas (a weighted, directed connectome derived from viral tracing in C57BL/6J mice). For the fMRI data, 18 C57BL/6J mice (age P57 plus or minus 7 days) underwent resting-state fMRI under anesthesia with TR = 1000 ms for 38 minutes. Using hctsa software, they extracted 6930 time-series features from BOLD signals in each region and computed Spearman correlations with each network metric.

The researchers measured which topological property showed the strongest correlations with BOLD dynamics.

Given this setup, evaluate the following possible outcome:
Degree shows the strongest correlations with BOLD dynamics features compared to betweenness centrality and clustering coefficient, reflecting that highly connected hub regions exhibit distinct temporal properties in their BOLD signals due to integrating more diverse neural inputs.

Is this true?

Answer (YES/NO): YES